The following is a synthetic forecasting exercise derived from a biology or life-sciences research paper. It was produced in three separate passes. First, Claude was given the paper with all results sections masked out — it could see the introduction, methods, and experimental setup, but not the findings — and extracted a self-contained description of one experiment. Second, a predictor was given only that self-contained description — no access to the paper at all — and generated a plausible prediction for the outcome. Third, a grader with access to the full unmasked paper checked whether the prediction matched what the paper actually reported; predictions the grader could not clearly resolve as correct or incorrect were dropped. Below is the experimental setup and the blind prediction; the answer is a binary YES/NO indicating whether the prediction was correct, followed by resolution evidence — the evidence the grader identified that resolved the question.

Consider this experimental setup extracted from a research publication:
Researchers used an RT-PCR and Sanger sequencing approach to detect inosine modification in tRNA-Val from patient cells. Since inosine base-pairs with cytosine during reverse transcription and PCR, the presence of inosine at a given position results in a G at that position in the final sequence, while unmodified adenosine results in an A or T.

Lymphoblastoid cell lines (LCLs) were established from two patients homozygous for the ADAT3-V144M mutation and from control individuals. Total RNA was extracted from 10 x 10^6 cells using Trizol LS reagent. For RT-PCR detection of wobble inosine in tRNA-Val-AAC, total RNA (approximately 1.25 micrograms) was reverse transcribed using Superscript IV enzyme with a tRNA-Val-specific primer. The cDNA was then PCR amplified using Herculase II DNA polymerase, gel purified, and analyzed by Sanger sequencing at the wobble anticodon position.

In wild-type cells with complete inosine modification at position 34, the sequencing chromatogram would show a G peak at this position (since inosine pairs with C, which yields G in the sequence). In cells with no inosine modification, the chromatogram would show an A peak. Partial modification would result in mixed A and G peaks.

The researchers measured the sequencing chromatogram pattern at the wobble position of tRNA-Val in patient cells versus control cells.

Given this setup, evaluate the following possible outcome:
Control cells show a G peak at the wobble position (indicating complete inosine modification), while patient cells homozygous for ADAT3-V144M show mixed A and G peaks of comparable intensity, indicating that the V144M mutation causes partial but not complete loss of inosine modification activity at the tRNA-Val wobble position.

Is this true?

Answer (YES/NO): NO